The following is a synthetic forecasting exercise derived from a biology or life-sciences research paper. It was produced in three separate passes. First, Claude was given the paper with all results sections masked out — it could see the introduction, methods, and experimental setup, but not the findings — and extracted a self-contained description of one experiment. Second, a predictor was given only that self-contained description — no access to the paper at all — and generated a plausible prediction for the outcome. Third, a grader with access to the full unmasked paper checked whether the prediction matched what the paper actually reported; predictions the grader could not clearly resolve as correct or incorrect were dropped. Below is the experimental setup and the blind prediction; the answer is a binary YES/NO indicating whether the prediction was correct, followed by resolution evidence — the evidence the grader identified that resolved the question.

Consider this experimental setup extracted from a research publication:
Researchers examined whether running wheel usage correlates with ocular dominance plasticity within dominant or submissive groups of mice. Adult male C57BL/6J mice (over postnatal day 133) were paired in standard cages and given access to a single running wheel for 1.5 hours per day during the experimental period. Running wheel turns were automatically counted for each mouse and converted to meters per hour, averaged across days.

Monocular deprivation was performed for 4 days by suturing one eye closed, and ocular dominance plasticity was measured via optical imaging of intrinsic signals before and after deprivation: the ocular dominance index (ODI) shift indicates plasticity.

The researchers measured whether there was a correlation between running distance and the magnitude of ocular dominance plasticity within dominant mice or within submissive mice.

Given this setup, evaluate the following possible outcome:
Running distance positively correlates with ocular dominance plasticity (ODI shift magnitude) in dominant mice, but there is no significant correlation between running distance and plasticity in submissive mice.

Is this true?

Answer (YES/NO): NO